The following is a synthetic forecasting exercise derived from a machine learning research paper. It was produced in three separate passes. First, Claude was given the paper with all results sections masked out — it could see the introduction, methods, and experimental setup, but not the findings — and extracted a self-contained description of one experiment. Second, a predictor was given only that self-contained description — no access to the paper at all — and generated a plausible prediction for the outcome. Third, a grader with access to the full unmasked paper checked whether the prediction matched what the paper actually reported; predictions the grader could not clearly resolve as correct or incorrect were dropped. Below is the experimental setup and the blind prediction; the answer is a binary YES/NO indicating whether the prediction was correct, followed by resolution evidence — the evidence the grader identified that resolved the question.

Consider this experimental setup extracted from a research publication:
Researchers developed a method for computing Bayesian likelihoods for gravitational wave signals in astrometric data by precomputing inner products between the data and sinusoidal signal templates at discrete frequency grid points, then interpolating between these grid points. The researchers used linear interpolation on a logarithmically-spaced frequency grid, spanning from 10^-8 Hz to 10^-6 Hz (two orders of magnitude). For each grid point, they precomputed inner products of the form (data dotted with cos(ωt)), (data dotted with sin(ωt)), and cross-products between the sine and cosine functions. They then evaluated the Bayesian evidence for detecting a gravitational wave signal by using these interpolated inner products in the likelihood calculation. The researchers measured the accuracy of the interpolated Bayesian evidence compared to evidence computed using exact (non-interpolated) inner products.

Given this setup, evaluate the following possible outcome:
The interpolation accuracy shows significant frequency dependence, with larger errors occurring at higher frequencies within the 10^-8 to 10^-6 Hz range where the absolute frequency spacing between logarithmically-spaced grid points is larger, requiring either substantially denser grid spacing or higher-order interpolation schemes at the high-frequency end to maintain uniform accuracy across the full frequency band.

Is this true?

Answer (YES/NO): NO